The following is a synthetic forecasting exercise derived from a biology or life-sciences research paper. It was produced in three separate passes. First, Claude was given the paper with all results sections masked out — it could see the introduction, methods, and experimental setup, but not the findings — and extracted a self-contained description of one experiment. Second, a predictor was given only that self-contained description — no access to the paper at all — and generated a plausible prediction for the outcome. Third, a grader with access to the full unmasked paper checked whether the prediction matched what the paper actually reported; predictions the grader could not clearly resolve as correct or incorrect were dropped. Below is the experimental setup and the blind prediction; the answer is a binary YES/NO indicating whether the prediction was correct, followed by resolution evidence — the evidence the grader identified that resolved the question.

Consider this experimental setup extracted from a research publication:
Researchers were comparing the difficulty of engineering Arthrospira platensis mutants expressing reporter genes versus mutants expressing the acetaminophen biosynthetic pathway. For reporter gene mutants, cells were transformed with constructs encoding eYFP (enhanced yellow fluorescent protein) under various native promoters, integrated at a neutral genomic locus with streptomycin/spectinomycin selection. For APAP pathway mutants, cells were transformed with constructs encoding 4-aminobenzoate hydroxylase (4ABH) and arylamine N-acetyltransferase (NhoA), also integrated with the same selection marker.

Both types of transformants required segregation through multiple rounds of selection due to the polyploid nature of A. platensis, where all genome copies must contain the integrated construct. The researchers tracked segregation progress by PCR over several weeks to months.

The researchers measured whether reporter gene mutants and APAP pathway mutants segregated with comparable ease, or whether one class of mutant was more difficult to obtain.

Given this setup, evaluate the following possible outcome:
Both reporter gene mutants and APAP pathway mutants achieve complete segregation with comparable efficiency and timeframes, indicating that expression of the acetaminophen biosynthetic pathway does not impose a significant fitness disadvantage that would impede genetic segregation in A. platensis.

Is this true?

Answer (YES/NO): NO